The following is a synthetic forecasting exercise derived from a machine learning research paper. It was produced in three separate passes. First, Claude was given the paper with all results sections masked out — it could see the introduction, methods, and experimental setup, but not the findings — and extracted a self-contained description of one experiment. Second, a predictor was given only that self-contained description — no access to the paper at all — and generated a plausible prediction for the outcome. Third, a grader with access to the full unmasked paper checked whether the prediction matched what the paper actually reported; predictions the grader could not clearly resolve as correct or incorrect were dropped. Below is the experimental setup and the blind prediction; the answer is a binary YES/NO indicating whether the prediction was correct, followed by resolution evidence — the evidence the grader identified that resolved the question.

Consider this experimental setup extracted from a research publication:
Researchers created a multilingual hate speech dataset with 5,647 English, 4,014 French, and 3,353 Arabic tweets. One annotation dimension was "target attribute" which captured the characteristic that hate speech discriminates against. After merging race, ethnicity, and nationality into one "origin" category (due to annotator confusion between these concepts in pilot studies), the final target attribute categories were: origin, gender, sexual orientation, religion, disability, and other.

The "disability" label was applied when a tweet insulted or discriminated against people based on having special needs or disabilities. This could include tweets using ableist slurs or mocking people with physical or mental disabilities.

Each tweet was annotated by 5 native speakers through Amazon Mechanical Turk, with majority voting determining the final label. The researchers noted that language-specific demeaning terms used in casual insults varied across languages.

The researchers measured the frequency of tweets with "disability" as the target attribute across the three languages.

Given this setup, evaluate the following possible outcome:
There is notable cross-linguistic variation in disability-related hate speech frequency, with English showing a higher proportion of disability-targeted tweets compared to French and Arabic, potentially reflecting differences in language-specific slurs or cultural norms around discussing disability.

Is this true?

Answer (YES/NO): YES